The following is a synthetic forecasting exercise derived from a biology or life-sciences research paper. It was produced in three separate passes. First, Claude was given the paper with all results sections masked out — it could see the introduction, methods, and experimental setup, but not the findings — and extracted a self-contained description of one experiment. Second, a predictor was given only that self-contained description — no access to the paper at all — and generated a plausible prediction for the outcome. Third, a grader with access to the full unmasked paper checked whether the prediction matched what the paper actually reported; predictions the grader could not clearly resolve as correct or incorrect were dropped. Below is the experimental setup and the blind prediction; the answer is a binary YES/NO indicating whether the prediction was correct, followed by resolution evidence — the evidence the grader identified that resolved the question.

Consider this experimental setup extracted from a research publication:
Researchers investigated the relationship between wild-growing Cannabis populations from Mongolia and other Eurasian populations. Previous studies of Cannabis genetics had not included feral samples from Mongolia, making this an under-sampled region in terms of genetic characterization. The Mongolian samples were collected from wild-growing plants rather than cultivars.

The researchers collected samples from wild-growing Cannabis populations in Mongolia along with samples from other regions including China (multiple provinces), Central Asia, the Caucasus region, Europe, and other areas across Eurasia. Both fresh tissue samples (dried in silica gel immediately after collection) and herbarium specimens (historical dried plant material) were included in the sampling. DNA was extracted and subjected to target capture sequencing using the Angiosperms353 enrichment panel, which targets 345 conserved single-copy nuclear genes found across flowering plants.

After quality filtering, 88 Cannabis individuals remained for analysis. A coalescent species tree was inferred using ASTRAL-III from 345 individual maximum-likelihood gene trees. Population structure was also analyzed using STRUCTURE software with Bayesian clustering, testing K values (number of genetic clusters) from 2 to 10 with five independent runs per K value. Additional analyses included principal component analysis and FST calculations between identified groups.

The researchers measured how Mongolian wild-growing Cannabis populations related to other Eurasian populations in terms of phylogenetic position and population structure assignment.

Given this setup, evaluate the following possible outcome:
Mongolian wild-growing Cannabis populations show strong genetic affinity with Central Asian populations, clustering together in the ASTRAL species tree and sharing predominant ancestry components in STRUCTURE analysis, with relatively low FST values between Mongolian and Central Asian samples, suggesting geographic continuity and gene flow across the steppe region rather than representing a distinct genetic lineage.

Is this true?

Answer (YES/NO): NO